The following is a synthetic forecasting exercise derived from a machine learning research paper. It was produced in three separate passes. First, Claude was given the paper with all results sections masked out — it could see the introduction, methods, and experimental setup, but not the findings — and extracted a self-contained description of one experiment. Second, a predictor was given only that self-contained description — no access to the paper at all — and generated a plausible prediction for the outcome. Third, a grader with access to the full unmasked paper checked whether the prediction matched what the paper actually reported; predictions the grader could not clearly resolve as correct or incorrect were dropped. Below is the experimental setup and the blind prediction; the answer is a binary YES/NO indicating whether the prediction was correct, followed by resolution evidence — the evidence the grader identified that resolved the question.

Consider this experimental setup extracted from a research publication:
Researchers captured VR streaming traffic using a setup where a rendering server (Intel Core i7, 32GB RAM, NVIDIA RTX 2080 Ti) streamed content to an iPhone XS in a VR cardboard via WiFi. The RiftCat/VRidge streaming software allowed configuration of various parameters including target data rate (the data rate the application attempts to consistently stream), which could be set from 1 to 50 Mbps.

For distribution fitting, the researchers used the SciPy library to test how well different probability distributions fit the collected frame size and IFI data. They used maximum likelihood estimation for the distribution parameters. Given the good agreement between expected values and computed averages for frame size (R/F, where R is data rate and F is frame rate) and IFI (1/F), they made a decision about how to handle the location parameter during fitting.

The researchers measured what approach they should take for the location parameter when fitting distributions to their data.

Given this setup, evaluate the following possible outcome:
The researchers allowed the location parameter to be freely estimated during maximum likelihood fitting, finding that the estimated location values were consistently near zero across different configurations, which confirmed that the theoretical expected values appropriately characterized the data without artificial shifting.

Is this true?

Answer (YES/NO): NO